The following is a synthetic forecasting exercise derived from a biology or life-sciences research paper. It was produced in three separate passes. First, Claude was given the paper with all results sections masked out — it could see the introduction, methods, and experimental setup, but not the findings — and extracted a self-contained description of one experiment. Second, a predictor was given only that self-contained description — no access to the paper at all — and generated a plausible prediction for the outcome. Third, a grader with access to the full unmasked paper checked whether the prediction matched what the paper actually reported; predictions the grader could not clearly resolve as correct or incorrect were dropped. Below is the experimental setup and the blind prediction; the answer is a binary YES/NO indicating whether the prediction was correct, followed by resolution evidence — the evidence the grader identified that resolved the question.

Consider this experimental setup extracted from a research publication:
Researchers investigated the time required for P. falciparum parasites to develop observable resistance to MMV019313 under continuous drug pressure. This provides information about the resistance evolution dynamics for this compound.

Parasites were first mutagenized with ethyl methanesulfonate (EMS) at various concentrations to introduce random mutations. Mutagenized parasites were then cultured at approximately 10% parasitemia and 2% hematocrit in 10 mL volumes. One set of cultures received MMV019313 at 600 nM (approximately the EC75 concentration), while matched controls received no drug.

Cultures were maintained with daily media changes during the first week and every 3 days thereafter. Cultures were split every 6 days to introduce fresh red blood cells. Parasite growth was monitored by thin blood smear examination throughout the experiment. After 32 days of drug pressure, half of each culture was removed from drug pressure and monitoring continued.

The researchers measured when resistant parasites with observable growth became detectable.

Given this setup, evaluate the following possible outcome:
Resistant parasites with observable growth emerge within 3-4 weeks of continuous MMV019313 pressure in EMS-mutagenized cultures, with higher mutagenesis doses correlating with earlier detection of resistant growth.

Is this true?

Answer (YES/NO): NO